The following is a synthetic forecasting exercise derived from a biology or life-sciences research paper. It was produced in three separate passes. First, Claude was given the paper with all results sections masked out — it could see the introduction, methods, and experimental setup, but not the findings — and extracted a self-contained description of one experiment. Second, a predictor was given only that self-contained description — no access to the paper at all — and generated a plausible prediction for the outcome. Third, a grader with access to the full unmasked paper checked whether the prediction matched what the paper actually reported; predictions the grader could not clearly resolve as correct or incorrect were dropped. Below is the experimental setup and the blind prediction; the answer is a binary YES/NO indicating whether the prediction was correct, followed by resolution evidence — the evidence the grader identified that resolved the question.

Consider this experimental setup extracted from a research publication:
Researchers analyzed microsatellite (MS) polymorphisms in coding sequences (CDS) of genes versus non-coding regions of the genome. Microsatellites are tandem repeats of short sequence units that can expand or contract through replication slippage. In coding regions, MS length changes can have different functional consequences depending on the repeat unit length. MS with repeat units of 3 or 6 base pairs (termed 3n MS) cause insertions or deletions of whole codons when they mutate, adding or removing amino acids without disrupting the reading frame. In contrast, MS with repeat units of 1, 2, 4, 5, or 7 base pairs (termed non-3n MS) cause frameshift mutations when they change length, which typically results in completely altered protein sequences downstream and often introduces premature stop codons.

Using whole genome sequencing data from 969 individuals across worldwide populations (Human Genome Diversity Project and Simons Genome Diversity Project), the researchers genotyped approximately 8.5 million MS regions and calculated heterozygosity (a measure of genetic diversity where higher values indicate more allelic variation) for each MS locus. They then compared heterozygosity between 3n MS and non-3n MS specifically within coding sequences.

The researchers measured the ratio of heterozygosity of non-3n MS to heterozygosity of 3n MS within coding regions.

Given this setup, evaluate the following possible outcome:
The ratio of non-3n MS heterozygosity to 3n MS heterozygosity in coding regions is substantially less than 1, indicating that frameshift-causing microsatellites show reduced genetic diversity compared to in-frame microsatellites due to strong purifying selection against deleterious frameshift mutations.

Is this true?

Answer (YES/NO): YES